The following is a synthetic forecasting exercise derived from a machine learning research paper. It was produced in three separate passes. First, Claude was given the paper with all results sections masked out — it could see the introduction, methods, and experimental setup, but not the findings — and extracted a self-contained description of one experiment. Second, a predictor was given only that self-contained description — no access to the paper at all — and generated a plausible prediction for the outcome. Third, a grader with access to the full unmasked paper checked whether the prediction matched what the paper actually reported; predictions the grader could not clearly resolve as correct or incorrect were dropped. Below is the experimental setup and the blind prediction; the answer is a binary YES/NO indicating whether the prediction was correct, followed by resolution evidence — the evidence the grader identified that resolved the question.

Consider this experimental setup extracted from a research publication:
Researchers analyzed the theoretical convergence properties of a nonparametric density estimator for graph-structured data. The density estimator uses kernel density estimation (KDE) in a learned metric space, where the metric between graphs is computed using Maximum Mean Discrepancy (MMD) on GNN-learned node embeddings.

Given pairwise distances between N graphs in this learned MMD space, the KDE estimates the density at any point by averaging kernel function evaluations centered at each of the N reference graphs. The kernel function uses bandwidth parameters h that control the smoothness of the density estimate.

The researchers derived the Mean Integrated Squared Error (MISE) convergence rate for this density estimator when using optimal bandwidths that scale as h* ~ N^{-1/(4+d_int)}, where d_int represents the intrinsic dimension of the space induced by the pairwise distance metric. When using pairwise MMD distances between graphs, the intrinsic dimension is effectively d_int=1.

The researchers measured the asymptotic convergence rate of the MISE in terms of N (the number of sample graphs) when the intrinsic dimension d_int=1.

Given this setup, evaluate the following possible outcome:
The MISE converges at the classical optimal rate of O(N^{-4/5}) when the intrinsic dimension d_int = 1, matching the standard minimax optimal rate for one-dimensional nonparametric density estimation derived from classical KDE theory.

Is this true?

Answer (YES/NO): YES